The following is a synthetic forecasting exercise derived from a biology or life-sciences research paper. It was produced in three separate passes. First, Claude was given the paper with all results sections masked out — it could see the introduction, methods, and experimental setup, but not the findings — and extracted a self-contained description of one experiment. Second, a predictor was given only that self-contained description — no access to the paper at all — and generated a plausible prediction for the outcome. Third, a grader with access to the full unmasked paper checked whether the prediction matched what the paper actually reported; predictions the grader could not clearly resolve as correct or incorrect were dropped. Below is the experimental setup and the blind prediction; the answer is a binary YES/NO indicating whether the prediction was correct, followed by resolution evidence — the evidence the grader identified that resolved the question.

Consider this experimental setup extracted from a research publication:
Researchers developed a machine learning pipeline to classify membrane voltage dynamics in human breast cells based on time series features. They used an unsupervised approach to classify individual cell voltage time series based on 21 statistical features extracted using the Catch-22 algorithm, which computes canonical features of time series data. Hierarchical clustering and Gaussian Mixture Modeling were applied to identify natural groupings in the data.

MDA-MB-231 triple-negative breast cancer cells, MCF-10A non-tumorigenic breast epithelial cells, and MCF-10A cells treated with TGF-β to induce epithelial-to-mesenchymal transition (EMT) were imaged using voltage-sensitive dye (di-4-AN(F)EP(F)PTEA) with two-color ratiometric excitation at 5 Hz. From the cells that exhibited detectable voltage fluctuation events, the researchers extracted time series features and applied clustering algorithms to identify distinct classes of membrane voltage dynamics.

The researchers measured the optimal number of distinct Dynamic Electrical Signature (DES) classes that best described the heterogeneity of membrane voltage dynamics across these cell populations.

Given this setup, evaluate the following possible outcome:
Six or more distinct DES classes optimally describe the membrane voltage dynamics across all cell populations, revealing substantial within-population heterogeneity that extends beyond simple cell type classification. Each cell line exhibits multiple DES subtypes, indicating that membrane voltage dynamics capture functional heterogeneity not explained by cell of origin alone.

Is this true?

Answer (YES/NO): NO